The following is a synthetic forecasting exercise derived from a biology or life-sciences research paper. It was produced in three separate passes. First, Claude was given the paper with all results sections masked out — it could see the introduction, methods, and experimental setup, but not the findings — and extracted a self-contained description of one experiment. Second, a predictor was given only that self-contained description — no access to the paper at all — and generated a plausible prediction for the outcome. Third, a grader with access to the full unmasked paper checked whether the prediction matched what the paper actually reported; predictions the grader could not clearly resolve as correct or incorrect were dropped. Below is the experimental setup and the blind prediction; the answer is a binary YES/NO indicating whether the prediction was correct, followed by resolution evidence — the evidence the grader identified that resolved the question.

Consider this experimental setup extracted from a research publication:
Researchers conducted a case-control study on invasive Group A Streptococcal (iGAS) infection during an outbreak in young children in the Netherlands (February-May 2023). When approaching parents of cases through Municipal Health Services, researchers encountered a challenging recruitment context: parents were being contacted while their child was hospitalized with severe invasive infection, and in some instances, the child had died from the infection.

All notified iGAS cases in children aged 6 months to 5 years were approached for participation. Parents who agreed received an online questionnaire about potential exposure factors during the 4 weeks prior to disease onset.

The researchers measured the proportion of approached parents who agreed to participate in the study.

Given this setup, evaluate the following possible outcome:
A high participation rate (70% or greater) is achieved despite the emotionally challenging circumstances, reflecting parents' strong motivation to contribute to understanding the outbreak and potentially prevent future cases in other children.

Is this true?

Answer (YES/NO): NO